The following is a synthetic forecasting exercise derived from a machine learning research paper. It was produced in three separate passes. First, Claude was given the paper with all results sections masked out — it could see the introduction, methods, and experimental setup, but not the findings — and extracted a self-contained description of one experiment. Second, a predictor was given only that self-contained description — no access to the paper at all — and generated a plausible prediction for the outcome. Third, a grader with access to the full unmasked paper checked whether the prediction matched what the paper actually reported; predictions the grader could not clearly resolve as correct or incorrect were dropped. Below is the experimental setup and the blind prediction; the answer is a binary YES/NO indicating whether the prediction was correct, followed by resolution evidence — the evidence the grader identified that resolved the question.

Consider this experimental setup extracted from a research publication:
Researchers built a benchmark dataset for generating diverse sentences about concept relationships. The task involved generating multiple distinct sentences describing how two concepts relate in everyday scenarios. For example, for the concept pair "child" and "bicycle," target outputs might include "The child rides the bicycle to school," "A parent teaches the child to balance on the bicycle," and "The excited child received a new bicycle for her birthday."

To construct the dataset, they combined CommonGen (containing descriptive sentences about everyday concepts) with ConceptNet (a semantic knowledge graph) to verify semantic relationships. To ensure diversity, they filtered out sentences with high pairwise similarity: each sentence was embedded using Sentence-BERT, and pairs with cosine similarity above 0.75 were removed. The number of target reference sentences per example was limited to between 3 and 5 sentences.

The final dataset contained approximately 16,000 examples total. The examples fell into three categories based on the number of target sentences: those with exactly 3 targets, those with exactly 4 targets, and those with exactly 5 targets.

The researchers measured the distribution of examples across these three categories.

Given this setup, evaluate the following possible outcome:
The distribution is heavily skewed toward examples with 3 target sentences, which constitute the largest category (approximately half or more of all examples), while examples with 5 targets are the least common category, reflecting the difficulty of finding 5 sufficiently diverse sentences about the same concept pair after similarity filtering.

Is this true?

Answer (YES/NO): NO